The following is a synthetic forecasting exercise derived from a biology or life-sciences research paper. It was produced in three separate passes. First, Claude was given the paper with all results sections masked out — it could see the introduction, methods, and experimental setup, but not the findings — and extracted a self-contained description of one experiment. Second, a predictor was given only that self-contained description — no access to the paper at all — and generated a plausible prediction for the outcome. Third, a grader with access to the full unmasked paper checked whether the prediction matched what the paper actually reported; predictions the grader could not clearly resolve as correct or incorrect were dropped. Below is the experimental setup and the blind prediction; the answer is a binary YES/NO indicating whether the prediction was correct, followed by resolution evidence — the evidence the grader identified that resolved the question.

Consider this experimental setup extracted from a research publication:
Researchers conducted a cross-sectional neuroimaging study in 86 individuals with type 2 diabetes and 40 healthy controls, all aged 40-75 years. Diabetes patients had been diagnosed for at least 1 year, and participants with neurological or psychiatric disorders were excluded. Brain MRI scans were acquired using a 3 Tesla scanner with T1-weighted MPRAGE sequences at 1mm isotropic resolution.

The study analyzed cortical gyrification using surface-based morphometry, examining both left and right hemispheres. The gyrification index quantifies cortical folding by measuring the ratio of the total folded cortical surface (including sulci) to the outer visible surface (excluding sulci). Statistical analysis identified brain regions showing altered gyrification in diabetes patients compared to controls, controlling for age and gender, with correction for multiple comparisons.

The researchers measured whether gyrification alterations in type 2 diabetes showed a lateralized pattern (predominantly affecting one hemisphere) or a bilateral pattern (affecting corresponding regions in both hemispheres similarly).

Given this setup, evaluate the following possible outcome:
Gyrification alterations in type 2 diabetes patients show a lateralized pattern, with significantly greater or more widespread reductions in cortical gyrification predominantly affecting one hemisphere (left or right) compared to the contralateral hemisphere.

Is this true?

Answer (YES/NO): NO